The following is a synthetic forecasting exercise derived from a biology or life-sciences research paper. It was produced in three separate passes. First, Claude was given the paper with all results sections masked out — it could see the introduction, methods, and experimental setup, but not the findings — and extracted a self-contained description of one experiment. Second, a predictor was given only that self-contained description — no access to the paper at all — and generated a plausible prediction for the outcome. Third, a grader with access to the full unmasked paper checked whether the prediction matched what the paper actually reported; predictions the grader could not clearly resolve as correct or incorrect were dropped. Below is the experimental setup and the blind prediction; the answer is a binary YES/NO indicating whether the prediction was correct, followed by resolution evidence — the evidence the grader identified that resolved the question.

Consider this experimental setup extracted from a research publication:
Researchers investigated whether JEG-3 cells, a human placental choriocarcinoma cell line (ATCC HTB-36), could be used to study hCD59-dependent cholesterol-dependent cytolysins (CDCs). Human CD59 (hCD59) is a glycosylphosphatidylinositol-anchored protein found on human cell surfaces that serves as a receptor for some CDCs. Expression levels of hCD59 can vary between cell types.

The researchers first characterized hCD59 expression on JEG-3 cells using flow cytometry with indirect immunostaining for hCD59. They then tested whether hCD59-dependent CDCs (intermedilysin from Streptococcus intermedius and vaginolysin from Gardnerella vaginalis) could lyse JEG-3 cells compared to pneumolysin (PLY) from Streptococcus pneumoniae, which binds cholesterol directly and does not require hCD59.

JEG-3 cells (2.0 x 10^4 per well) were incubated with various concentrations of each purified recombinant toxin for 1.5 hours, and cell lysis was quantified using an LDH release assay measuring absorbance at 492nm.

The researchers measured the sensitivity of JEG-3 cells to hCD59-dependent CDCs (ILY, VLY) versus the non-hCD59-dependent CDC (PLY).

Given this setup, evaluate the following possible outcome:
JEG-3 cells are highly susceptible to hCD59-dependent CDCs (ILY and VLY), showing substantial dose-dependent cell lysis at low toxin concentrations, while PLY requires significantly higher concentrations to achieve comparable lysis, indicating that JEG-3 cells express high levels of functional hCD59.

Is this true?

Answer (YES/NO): NO